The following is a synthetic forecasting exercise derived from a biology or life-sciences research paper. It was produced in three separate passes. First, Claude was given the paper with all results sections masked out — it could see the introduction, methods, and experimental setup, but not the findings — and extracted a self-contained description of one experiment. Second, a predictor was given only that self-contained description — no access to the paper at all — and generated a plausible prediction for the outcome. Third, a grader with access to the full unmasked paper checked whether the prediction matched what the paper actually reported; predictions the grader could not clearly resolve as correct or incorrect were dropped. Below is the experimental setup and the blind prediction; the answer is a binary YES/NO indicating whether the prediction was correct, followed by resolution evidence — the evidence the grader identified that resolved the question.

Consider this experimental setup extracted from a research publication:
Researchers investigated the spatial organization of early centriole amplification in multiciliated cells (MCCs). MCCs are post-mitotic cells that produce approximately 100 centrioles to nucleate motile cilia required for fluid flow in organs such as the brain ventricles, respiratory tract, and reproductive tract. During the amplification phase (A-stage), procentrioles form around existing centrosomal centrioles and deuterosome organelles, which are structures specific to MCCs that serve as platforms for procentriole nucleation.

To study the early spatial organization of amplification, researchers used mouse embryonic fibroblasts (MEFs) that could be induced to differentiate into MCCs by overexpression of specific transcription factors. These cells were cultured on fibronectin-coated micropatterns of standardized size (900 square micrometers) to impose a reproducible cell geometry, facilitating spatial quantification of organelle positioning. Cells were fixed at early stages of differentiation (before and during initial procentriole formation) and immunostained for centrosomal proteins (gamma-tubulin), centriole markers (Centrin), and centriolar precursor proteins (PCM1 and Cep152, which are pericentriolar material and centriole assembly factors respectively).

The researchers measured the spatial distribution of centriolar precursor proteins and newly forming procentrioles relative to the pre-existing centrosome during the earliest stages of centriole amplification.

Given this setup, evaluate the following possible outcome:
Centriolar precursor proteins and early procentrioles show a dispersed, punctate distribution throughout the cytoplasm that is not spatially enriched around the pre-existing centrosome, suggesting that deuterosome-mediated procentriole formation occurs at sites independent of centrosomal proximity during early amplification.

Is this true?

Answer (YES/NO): NO